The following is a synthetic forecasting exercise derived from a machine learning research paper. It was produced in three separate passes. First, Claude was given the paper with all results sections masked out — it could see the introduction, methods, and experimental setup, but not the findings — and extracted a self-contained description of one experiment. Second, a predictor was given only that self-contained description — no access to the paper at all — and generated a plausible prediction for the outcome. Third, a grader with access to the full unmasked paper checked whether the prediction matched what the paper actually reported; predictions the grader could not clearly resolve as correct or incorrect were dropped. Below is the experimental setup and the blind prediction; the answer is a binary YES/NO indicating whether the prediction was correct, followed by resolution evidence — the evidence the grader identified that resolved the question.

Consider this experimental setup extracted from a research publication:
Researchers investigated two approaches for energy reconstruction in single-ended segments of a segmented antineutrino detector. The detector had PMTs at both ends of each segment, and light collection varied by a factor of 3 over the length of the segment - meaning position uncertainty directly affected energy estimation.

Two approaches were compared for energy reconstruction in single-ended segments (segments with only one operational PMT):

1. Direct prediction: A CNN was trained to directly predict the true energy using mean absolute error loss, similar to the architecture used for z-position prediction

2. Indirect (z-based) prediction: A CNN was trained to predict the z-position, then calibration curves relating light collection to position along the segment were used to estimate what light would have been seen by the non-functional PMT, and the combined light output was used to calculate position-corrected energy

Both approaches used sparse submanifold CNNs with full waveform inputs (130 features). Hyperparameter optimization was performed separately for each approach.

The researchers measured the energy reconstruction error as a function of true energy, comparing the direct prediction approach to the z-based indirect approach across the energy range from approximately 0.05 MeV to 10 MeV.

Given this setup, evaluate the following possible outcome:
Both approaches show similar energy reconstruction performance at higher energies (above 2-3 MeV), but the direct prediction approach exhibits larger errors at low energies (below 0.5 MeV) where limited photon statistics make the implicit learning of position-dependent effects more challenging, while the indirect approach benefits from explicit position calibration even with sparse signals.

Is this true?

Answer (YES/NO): NO